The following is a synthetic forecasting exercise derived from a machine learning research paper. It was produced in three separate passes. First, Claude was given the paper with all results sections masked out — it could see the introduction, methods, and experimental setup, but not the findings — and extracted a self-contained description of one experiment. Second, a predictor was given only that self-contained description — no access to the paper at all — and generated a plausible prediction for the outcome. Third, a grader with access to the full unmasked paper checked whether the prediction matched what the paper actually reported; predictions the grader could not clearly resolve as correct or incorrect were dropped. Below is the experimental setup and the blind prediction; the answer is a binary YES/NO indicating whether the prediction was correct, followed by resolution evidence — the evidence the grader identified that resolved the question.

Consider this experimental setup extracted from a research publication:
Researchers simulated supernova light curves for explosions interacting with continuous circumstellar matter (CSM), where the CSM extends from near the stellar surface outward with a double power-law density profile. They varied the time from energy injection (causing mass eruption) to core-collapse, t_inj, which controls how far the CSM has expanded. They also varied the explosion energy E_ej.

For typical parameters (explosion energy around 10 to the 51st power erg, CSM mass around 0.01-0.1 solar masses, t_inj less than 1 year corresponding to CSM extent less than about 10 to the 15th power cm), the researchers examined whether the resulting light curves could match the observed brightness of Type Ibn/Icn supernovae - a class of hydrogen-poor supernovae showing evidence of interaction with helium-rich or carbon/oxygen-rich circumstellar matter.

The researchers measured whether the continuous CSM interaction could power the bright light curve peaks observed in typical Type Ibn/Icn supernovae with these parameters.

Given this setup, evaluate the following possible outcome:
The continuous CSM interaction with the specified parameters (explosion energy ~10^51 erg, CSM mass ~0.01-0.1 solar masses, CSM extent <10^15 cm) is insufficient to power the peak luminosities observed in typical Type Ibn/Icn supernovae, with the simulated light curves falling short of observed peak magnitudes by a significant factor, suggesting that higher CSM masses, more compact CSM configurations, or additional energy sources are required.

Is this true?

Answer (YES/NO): NO